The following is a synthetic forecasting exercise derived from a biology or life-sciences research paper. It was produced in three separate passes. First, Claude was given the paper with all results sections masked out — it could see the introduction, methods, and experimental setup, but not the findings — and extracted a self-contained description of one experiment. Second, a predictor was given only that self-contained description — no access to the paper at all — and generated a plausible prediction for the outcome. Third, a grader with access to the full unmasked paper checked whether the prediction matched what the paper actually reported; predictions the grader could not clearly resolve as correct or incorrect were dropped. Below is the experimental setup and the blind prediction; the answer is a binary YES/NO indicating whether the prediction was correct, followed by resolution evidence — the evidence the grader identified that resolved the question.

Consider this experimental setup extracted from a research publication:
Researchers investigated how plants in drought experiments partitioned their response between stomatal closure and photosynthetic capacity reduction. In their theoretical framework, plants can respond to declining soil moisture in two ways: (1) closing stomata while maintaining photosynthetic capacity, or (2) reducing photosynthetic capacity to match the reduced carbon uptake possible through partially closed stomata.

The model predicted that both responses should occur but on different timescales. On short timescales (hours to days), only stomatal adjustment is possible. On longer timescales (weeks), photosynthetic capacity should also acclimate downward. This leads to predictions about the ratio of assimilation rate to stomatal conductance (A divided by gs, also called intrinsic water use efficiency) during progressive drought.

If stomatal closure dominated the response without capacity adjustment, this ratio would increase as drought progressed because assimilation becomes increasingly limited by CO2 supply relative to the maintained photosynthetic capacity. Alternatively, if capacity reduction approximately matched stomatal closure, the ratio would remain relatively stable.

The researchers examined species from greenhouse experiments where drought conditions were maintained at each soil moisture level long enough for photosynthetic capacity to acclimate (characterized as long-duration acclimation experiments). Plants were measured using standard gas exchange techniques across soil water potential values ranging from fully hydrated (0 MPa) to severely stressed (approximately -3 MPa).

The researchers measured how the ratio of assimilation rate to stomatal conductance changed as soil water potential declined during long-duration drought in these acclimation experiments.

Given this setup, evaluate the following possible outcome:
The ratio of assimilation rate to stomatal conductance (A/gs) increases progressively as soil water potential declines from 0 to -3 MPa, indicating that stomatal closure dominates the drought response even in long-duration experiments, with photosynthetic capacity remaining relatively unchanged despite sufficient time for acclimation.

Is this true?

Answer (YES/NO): NO